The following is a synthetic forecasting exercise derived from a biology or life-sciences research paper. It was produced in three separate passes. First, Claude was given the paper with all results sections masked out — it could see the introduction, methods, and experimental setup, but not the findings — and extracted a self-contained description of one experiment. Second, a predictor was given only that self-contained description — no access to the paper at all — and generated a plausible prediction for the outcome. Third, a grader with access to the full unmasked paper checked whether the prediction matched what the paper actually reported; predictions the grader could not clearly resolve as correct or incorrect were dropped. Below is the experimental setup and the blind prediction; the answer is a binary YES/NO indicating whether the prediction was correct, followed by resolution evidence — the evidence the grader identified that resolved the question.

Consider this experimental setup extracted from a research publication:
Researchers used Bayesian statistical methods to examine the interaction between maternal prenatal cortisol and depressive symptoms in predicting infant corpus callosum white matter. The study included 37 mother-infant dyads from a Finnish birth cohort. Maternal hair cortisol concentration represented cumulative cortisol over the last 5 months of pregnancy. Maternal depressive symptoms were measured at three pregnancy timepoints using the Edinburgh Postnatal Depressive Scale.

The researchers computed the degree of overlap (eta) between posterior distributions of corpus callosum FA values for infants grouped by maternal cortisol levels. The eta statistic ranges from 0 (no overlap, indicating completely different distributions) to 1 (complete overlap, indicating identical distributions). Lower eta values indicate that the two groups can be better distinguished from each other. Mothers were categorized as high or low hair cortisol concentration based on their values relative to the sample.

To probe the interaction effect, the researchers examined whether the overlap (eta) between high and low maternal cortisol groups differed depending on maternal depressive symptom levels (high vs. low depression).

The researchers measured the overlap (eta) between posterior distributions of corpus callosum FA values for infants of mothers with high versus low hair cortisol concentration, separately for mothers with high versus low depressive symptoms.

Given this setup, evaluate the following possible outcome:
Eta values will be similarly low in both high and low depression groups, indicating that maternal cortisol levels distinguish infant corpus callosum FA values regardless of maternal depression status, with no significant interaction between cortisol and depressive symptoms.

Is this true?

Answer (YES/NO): NO